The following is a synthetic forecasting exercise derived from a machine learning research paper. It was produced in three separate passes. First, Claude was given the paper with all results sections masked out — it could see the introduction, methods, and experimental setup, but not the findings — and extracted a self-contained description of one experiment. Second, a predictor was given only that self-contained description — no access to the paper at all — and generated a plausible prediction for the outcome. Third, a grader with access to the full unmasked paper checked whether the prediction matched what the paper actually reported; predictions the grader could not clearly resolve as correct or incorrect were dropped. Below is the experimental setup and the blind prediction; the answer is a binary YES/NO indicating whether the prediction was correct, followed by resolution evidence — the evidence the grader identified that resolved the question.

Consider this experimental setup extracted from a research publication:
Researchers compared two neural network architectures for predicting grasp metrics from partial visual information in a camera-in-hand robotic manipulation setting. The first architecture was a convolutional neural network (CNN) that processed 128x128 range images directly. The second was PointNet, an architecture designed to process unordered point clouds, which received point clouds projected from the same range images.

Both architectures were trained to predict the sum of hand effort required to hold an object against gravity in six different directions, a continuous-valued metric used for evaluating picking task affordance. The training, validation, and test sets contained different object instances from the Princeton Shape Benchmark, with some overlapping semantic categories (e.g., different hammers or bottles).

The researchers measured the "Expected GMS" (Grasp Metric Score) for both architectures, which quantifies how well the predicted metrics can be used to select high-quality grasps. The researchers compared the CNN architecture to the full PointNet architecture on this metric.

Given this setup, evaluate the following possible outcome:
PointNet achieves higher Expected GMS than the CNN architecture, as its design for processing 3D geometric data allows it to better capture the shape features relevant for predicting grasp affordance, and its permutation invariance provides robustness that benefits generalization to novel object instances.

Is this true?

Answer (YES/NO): NO